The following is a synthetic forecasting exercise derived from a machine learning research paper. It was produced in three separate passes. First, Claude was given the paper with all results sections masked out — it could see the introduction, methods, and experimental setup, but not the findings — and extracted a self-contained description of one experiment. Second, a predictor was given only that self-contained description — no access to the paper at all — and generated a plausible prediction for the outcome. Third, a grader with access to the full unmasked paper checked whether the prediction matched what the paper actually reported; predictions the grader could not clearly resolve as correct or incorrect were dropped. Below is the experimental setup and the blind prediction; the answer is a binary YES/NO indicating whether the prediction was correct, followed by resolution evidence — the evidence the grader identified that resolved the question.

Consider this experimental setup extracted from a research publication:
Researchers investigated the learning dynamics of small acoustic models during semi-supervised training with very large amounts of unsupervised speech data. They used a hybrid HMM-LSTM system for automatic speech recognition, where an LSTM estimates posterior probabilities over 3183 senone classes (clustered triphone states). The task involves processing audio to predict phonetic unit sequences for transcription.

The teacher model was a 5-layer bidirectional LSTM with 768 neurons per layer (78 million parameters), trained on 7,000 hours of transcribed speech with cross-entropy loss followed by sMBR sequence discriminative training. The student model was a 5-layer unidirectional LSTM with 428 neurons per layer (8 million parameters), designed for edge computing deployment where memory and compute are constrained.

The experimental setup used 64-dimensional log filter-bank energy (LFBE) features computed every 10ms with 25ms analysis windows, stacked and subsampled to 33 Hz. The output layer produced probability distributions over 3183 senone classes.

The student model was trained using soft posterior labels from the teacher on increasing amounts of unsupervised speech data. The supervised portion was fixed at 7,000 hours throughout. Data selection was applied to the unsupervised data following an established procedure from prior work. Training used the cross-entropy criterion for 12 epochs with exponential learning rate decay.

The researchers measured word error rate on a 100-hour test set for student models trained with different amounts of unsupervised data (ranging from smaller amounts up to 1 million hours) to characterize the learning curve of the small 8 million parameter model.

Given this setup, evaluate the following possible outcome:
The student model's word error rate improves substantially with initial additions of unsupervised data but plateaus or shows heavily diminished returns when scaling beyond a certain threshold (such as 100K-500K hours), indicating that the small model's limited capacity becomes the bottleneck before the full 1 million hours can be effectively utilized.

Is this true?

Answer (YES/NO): NO